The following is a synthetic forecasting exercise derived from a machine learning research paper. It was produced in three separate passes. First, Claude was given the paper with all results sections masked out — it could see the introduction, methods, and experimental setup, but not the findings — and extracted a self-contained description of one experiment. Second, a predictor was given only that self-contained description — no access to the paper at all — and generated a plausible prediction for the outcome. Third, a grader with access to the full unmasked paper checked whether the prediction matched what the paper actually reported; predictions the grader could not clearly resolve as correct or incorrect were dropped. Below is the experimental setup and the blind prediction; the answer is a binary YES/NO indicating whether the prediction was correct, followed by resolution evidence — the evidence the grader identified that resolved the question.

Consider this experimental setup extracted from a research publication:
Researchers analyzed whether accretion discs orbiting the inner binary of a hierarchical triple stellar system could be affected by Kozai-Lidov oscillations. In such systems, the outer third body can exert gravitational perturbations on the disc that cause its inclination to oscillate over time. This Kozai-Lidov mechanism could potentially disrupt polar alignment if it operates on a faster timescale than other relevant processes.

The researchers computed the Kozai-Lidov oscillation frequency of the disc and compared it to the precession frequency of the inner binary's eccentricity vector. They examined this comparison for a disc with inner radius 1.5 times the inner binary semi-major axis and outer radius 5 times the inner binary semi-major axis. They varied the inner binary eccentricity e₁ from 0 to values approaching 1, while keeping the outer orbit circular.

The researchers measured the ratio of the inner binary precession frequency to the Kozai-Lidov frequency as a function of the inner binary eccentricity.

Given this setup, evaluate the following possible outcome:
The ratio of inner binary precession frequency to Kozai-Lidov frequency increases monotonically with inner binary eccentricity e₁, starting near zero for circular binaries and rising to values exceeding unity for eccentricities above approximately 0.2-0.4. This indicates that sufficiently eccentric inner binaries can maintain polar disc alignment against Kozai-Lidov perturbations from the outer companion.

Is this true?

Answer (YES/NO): NO